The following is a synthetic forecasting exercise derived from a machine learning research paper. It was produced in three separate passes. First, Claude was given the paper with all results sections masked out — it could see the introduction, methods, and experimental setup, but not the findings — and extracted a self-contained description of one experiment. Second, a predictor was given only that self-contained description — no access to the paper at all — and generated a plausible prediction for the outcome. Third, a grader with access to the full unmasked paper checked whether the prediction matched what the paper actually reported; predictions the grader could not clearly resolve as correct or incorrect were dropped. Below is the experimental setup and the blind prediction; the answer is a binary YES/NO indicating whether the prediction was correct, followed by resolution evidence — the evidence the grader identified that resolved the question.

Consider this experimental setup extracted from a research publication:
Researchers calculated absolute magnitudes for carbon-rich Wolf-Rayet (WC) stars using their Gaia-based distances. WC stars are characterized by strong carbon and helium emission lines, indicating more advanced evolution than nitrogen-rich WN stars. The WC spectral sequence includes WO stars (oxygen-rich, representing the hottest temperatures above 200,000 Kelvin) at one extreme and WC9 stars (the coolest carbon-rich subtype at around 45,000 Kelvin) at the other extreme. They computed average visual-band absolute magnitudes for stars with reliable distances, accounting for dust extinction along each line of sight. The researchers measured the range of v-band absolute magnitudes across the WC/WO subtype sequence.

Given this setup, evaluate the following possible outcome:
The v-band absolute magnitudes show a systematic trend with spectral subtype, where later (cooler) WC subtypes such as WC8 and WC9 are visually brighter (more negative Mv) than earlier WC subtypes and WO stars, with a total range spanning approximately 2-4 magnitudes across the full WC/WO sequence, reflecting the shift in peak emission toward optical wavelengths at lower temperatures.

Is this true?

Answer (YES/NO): NO